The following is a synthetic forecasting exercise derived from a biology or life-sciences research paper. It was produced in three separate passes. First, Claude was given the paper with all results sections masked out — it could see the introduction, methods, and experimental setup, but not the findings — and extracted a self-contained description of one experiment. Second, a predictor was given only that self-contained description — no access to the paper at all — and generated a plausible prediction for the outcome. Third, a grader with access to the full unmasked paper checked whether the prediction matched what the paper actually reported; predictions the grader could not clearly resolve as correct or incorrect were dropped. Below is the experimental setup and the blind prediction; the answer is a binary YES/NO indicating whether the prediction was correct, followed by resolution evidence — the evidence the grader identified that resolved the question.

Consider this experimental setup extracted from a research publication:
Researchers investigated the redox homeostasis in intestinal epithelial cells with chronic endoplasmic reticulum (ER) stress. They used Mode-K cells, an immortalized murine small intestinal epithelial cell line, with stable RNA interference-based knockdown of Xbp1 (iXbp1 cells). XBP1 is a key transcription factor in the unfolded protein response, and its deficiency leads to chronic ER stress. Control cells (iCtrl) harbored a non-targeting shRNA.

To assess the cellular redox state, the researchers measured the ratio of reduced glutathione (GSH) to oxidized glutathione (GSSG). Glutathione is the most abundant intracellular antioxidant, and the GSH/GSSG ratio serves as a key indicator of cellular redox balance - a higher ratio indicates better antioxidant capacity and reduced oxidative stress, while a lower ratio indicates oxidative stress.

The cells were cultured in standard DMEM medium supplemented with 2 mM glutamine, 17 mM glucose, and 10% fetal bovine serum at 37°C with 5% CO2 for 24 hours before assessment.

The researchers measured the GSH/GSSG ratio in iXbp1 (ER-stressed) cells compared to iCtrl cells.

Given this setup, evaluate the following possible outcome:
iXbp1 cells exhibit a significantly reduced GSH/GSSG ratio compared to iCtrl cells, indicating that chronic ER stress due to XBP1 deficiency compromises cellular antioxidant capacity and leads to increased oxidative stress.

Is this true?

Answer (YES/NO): YES